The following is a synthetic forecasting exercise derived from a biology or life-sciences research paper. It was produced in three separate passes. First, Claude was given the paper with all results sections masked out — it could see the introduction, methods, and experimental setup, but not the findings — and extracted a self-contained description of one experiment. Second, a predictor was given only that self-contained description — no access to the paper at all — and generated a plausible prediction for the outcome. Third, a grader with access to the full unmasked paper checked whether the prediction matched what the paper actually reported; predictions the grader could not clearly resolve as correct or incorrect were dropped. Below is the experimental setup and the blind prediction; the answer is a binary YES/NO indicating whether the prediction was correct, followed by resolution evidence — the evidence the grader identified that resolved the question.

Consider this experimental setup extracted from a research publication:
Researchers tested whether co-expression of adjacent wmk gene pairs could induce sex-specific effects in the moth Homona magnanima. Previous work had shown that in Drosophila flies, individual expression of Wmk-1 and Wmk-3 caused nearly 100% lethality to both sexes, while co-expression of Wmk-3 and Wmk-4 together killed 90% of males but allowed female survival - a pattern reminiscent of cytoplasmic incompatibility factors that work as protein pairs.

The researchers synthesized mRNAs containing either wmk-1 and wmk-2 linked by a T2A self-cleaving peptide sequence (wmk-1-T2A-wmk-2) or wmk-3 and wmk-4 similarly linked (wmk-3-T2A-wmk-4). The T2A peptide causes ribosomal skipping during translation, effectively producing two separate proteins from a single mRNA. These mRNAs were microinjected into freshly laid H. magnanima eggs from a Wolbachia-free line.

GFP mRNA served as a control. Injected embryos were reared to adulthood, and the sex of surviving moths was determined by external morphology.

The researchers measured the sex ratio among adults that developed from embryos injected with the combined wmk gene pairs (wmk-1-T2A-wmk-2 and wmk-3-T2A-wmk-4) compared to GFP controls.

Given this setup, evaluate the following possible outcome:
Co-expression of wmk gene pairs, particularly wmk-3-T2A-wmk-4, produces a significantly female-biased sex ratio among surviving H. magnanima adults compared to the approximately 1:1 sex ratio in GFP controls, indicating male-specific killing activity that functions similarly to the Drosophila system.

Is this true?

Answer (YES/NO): NO